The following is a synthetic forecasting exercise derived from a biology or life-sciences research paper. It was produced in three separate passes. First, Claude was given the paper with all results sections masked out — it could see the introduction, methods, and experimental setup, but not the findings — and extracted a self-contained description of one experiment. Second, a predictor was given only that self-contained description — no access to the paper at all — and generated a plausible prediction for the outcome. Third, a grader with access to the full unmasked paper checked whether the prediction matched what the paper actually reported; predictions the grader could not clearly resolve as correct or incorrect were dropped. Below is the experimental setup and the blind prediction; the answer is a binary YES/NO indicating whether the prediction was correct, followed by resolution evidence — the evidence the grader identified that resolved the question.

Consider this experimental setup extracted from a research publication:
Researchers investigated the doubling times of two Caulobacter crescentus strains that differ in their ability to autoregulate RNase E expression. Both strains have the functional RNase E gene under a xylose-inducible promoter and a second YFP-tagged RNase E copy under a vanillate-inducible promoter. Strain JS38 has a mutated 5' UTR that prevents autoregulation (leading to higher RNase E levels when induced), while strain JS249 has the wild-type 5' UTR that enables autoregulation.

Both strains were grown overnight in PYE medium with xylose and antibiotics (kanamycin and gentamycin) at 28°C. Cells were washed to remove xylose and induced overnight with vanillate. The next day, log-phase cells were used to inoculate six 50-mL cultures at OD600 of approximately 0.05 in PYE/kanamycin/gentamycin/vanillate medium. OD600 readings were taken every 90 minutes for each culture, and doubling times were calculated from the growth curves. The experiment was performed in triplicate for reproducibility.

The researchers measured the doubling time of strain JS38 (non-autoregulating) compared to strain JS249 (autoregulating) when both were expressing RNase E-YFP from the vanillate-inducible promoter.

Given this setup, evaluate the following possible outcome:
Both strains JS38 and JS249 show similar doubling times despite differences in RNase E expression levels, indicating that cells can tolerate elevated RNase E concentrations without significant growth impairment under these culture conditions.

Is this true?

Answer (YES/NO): NO